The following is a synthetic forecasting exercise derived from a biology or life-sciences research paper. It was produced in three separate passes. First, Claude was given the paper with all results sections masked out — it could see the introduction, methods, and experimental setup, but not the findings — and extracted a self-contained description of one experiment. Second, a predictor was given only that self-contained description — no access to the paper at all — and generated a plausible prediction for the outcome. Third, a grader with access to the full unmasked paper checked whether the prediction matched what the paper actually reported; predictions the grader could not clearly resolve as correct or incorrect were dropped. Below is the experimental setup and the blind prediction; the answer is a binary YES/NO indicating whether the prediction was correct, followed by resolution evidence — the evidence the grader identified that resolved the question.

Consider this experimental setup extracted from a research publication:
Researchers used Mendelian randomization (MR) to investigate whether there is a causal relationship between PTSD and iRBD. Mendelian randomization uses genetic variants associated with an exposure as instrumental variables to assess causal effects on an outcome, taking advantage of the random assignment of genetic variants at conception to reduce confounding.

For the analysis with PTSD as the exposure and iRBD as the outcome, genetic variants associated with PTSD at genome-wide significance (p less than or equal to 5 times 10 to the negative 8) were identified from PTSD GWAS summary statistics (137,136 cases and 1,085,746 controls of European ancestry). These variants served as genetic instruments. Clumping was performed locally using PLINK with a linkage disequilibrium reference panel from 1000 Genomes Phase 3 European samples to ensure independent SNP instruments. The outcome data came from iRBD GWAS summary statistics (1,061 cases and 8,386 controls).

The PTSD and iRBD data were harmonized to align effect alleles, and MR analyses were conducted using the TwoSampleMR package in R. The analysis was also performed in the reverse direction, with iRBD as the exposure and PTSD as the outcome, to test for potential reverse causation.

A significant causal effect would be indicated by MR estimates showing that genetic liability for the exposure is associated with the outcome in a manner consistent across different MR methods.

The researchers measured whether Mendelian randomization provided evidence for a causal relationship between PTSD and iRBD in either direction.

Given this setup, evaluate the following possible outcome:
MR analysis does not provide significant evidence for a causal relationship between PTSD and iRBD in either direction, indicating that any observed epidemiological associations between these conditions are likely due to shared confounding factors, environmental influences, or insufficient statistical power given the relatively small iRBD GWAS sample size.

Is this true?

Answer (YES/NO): YES